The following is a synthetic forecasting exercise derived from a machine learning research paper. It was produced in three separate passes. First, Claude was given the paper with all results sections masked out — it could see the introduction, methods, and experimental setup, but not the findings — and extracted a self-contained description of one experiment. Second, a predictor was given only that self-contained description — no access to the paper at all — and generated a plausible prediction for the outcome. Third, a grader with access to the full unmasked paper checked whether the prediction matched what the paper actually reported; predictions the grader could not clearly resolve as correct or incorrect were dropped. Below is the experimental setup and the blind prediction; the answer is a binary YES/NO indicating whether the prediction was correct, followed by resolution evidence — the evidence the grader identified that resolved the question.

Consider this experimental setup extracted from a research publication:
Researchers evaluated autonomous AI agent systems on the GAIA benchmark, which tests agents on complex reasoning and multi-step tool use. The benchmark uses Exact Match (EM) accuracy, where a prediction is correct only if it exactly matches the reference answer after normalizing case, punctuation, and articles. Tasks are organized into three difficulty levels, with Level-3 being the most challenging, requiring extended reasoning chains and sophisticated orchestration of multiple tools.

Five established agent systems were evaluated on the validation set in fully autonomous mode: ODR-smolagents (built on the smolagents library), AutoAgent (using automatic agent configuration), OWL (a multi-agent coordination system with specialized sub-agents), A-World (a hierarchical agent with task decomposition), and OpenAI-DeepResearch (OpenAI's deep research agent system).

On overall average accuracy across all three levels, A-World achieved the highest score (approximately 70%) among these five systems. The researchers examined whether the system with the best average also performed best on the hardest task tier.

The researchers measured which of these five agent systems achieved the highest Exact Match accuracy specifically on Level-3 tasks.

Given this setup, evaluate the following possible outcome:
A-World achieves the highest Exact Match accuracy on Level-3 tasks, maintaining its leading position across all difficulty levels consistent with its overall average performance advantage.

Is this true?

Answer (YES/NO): NO